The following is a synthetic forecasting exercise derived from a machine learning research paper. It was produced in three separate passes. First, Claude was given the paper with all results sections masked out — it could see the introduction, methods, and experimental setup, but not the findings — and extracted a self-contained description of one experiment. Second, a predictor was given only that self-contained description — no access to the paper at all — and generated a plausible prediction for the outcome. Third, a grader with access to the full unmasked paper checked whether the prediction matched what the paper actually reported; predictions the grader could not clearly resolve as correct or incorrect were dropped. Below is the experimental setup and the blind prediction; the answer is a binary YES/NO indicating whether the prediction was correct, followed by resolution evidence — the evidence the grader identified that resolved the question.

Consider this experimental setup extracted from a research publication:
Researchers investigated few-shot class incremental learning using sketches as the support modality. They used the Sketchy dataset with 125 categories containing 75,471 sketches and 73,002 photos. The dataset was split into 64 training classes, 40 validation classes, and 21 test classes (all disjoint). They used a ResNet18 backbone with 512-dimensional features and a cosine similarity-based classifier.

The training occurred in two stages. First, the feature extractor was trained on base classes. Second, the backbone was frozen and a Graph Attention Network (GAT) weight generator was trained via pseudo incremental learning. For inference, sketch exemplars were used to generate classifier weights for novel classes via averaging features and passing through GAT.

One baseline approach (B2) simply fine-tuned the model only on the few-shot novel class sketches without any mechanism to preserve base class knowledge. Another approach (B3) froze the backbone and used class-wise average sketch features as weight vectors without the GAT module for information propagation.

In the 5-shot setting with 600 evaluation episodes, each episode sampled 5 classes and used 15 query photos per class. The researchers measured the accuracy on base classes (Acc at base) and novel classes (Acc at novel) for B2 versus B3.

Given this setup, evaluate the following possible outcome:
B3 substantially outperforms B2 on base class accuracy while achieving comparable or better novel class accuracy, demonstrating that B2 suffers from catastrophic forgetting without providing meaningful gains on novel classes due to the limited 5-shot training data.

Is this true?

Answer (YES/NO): YES